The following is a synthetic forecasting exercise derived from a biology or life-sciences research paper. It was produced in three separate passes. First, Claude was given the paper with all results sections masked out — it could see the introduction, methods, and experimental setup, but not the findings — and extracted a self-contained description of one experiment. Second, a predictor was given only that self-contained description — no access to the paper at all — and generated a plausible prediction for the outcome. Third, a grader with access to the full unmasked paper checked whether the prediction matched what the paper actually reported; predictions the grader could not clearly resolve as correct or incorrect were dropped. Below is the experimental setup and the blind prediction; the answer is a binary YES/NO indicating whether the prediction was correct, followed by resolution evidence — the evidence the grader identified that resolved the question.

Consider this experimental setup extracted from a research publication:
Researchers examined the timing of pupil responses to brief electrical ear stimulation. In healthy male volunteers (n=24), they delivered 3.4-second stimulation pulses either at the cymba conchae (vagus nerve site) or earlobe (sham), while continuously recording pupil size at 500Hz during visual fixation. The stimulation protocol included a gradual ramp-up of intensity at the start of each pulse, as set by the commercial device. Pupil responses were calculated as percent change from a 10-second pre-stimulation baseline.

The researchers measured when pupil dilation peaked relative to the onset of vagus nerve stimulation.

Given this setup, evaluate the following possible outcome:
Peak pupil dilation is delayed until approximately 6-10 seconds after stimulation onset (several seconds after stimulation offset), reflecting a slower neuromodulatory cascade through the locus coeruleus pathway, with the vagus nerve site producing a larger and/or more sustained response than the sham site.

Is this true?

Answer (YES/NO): NO